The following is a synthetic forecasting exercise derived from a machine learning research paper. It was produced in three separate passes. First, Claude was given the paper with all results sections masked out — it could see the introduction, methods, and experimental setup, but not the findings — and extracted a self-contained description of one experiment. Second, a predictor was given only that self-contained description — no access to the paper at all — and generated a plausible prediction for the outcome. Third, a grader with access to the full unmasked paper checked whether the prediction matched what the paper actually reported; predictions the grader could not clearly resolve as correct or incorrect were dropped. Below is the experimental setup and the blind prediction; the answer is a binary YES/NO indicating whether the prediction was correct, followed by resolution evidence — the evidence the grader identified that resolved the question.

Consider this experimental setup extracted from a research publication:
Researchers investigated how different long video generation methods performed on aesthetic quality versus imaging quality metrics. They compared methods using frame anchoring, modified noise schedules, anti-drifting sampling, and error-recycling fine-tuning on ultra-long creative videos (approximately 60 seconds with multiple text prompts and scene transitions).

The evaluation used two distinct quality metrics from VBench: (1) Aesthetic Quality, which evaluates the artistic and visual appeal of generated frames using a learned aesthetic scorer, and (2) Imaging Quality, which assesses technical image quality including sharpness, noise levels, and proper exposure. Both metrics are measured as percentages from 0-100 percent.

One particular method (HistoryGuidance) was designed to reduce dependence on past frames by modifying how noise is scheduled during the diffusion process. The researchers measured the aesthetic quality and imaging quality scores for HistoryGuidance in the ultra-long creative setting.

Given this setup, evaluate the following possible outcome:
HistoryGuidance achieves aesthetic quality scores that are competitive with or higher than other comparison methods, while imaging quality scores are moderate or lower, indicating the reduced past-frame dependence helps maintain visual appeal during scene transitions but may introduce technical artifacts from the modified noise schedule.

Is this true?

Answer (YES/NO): NO